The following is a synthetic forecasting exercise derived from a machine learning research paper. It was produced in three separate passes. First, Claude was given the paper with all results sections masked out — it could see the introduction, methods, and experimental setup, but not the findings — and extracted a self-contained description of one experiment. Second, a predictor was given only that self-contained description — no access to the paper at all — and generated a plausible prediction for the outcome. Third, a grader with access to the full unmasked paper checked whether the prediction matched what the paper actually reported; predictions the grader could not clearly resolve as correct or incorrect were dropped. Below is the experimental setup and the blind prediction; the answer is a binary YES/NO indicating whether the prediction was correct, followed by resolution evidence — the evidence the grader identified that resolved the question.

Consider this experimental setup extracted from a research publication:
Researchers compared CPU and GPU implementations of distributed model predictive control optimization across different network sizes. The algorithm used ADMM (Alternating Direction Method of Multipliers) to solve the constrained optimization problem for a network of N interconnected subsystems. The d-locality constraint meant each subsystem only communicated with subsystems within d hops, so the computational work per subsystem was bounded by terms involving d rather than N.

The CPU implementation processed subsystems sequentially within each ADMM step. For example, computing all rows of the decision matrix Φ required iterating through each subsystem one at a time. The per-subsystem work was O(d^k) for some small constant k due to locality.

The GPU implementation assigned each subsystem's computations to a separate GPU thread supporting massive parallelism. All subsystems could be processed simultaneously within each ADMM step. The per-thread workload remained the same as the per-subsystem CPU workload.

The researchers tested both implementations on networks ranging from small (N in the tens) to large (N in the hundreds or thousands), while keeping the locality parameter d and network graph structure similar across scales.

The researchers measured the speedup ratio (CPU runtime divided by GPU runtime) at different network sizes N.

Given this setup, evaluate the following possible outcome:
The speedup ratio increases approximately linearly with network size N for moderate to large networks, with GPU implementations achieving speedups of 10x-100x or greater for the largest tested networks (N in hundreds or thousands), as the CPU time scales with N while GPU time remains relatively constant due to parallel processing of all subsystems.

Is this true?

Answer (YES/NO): NO